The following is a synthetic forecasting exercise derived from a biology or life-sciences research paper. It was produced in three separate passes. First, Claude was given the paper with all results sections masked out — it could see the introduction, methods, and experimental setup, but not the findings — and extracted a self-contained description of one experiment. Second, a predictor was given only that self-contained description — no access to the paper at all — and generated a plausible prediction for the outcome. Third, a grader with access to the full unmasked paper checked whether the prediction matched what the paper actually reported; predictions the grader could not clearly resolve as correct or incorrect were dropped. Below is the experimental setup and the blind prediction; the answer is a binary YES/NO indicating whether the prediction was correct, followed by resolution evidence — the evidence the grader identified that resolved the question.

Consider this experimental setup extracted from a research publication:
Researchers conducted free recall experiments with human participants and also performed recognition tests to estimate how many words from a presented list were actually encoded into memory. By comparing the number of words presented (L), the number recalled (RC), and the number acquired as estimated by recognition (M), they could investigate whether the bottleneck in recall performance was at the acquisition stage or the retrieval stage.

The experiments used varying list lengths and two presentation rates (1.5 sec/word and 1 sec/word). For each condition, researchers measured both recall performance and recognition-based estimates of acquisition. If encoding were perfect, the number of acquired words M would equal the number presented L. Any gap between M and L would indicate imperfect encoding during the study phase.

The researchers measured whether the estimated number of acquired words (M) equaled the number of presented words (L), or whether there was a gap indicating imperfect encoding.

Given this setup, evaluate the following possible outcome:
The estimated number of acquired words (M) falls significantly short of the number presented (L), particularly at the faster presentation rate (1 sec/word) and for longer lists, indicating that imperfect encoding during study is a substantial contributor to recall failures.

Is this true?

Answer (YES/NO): YES